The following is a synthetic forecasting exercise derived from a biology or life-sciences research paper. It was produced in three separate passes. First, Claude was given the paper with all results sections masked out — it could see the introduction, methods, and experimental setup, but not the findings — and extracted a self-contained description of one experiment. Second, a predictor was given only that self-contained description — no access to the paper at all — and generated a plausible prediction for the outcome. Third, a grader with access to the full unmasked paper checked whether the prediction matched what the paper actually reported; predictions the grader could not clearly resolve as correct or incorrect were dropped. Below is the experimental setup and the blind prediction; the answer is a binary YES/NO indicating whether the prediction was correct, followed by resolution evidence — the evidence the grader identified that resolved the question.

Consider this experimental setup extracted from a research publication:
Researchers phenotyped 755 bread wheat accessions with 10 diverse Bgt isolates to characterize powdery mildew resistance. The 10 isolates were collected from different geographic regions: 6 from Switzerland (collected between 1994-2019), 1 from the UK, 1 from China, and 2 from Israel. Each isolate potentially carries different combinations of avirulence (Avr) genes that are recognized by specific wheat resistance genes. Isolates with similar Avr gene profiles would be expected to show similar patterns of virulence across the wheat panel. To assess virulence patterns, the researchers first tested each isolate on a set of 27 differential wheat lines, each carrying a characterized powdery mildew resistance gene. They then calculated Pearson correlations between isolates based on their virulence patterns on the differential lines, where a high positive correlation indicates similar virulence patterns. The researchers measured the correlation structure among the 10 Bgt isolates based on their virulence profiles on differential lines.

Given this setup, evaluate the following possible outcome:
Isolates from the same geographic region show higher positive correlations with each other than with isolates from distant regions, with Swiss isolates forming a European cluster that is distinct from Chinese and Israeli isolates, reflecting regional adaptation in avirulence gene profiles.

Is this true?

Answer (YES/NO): NO